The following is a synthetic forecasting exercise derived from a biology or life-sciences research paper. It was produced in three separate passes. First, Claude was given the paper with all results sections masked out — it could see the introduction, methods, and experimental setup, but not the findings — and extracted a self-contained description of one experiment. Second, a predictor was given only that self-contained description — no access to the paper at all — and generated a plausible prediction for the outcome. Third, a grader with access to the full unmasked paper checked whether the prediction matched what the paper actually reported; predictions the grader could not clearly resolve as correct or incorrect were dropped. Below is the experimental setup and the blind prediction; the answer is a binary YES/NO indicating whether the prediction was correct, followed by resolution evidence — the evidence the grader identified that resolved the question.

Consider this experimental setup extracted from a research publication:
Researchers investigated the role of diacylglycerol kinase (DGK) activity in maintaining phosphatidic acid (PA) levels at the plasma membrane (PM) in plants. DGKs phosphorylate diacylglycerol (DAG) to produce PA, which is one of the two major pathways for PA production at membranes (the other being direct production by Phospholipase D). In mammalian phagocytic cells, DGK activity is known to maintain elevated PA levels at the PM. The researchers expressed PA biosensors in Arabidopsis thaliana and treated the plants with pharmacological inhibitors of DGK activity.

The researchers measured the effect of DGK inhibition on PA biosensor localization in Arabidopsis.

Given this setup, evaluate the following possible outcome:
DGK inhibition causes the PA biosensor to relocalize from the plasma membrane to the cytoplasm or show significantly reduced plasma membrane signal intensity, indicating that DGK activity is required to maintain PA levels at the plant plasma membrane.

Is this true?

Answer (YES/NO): YES